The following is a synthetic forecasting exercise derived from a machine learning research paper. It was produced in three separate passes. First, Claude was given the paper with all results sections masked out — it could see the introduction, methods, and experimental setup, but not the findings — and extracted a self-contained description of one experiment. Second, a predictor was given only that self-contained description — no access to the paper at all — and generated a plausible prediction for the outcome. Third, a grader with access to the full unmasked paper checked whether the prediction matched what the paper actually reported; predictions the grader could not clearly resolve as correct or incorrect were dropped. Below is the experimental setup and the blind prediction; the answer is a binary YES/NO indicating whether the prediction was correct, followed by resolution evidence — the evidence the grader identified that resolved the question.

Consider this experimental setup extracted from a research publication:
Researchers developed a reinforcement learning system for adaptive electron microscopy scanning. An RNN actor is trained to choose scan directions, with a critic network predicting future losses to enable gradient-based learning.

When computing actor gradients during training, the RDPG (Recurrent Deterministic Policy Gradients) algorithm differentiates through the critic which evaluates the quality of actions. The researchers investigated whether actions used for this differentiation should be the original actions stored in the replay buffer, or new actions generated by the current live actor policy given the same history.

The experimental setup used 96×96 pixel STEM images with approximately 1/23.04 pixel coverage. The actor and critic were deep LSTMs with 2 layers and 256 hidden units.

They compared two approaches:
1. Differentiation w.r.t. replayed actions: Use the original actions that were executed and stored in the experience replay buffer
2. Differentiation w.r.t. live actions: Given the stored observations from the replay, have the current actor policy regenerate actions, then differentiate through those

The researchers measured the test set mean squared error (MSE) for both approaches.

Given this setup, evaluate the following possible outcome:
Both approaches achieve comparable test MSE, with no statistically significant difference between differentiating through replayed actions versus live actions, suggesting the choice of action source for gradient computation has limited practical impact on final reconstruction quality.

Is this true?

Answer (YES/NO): NO